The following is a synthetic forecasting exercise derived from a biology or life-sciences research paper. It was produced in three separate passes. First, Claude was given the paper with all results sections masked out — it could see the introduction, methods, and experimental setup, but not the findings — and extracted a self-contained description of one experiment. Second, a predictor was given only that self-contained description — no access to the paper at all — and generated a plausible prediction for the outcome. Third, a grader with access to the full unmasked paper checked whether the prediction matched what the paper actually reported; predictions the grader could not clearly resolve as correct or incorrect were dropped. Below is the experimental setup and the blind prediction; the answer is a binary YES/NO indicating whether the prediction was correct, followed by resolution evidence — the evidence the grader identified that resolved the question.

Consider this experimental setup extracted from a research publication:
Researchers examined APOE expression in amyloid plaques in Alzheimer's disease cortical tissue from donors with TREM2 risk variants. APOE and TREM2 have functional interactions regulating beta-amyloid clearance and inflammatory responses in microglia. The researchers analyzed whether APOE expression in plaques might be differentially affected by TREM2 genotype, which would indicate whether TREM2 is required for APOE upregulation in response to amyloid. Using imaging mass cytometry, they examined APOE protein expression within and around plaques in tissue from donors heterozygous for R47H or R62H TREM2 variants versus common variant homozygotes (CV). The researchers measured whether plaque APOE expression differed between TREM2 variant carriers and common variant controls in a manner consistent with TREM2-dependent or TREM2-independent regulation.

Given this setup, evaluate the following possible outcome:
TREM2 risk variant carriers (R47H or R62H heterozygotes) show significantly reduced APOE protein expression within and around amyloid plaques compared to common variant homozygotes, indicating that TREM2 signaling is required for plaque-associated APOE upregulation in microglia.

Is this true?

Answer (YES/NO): NO